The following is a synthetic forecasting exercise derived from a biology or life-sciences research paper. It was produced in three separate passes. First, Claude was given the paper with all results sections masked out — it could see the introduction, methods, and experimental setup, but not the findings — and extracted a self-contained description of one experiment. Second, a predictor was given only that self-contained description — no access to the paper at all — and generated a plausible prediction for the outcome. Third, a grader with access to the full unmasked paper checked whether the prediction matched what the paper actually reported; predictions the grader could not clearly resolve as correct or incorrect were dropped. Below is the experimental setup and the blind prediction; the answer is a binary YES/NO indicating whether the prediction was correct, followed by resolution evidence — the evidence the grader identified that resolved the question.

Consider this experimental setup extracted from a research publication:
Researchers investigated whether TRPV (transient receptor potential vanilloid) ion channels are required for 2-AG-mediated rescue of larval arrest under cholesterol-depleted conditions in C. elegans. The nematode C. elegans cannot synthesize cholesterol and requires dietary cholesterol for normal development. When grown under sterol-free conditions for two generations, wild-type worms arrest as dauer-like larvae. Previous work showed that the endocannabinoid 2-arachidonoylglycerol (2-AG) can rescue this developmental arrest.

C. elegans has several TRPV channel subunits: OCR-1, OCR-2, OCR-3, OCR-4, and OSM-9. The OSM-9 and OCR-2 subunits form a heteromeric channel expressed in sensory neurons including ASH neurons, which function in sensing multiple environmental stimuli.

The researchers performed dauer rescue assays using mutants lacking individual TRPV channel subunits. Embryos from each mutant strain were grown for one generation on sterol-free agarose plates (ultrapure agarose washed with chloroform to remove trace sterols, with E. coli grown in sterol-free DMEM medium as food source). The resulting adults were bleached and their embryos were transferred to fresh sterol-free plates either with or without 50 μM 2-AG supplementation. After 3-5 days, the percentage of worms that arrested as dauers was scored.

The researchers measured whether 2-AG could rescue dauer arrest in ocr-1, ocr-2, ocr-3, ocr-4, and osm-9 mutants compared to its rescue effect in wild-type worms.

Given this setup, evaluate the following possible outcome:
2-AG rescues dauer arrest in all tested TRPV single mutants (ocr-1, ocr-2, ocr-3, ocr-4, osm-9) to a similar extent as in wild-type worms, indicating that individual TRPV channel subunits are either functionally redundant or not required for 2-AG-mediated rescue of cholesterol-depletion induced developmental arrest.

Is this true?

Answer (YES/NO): NO